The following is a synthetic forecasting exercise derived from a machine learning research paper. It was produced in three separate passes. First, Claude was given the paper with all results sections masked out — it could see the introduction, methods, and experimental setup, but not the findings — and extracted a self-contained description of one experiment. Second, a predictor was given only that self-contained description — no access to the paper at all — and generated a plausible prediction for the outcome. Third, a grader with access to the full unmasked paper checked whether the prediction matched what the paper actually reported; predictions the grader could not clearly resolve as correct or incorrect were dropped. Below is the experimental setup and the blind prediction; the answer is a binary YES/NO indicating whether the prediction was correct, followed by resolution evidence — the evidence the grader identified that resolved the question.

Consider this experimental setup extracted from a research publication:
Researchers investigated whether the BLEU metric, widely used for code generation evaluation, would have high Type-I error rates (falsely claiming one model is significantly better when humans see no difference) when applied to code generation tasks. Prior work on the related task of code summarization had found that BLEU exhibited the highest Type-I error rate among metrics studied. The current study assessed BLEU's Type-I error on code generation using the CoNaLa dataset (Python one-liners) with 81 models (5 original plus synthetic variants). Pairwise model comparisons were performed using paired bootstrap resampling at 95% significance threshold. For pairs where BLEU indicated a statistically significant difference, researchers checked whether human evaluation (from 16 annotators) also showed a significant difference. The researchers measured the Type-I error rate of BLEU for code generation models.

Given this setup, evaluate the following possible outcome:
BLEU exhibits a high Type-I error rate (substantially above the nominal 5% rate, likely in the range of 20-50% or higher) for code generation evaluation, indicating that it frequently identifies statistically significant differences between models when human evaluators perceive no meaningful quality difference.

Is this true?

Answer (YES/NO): NO